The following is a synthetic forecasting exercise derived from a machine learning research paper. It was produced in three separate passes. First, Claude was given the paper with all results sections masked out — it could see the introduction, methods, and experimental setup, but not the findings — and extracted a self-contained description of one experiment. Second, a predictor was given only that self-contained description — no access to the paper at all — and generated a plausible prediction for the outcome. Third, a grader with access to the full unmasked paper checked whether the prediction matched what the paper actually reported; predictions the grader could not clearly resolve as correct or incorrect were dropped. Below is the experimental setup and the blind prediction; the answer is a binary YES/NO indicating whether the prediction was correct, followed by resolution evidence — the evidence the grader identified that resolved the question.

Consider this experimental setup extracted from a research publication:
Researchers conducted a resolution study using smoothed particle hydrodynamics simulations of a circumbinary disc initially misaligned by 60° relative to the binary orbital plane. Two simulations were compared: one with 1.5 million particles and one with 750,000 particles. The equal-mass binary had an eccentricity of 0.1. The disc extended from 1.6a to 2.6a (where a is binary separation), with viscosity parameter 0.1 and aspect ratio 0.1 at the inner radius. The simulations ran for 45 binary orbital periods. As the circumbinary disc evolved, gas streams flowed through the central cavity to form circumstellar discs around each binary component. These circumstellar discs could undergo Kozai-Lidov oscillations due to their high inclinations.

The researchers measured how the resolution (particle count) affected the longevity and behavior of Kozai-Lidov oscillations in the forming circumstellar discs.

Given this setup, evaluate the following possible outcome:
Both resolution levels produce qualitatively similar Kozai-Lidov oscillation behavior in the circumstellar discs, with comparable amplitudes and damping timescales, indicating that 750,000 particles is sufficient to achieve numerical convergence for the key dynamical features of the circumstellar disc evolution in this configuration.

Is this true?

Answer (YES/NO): NO